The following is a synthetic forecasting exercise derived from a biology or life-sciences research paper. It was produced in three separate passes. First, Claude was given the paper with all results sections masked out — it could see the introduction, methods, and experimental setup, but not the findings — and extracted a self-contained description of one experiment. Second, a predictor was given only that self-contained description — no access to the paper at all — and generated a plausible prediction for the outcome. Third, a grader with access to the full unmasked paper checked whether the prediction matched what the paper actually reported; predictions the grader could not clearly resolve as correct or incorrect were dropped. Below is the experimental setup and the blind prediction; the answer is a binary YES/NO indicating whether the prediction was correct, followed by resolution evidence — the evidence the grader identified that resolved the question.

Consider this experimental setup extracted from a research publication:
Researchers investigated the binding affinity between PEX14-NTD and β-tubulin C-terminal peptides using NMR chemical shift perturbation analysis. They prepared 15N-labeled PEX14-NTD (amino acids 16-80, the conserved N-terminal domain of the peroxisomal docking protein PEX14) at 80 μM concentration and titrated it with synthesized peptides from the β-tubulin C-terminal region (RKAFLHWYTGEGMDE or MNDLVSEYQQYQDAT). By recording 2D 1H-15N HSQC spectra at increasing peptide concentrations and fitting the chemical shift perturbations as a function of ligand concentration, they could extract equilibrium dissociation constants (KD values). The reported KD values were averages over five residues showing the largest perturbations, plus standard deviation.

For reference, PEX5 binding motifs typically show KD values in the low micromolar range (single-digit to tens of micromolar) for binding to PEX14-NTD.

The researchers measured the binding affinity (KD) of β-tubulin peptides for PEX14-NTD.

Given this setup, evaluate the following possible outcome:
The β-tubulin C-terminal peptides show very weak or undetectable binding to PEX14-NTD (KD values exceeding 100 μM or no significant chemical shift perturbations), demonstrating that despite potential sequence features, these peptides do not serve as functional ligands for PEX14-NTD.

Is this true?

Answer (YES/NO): NO